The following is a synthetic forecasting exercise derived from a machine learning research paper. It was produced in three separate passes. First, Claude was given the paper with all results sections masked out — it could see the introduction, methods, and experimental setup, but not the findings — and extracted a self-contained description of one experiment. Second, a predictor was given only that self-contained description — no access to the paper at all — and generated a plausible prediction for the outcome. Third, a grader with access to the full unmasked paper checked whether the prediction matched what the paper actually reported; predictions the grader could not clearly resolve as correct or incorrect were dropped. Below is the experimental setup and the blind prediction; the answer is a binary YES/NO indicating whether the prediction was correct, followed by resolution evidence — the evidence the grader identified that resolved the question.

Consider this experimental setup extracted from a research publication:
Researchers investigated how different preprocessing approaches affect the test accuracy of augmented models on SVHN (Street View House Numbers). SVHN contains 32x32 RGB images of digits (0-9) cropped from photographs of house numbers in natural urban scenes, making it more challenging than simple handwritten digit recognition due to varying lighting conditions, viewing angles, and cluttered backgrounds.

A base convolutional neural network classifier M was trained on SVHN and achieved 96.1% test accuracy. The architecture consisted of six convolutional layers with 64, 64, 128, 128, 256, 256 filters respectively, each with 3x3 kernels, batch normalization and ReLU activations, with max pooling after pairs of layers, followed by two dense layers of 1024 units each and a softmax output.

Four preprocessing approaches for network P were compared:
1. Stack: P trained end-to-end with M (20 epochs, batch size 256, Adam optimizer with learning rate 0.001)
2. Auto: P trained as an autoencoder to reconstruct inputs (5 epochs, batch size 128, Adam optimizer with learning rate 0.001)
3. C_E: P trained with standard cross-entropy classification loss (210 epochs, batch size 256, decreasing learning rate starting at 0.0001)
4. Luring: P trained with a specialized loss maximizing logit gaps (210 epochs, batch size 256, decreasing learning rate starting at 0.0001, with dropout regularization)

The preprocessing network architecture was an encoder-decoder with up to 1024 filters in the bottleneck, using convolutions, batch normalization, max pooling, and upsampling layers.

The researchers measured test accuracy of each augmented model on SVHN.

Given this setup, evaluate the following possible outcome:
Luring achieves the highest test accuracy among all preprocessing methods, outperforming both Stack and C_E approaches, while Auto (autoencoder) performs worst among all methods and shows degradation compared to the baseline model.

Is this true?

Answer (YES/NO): NO